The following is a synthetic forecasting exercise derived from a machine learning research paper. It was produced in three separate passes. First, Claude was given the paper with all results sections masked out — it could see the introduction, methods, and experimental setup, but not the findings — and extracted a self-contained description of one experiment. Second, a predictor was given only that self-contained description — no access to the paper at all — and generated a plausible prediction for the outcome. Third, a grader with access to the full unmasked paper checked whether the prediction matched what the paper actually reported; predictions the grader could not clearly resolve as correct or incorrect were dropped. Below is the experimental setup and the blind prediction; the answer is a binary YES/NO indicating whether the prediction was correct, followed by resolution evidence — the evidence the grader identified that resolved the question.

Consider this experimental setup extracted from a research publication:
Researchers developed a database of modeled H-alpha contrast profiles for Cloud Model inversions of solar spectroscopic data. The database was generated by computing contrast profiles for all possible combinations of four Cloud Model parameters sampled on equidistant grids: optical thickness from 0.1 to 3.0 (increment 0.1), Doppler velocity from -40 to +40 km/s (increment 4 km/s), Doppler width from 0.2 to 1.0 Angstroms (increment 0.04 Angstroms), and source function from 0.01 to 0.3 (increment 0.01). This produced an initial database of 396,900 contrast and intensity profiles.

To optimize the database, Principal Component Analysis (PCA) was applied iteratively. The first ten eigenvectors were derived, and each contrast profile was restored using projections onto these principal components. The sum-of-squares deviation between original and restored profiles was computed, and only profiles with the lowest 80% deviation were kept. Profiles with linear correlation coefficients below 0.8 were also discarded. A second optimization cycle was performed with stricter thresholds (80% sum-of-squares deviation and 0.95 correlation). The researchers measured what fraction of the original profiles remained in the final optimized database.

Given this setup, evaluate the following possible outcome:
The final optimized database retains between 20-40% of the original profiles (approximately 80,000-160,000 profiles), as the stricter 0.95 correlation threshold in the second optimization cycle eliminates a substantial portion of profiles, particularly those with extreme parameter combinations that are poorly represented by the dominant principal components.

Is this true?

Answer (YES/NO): NO